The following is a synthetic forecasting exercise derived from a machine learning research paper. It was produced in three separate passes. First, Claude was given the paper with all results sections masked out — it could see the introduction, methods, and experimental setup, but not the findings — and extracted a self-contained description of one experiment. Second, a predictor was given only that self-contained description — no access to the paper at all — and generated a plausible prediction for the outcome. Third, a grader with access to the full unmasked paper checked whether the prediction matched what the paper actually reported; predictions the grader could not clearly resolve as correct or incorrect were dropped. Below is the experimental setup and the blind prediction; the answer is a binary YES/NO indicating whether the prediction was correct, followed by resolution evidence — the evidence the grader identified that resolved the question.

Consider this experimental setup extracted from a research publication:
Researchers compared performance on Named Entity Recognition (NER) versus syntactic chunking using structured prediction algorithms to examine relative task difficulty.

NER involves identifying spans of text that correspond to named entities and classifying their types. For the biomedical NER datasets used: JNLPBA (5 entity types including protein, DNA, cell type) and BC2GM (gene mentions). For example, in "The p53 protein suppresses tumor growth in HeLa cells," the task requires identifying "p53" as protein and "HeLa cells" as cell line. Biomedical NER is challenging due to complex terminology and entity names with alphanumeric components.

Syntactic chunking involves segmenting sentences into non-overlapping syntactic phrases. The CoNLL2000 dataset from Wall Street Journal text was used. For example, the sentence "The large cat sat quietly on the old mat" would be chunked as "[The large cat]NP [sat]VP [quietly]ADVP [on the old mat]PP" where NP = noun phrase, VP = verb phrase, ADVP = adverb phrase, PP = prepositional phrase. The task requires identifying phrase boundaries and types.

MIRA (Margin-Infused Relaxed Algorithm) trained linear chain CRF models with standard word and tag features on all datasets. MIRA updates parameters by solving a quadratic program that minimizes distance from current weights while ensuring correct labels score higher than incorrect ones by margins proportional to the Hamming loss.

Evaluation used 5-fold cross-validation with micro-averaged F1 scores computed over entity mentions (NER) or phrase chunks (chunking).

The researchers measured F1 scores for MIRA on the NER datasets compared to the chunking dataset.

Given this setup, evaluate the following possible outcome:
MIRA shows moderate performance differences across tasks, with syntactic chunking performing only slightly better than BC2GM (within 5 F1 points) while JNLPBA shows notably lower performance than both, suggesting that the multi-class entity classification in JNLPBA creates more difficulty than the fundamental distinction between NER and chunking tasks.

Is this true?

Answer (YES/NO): NO